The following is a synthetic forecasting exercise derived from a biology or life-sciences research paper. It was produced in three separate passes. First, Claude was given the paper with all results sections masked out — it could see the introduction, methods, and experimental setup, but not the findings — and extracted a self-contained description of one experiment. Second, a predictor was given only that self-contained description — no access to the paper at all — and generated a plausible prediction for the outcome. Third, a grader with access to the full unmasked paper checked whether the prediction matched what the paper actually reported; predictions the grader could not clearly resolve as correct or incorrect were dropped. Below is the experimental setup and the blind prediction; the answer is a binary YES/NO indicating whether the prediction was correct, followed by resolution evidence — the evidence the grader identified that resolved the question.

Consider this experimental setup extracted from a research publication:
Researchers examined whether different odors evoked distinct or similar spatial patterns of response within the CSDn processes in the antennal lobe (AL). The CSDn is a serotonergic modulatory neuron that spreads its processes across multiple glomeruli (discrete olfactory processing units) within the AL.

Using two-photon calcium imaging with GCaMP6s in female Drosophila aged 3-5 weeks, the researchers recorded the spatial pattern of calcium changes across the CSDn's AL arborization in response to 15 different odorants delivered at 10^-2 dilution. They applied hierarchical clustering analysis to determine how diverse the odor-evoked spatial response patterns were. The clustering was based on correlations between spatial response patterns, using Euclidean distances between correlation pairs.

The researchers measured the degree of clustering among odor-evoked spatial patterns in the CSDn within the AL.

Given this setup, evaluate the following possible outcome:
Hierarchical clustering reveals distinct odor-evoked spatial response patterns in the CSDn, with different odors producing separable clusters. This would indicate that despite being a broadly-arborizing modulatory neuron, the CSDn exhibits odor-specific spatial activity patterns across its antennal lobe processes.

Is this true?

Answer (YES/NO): NO